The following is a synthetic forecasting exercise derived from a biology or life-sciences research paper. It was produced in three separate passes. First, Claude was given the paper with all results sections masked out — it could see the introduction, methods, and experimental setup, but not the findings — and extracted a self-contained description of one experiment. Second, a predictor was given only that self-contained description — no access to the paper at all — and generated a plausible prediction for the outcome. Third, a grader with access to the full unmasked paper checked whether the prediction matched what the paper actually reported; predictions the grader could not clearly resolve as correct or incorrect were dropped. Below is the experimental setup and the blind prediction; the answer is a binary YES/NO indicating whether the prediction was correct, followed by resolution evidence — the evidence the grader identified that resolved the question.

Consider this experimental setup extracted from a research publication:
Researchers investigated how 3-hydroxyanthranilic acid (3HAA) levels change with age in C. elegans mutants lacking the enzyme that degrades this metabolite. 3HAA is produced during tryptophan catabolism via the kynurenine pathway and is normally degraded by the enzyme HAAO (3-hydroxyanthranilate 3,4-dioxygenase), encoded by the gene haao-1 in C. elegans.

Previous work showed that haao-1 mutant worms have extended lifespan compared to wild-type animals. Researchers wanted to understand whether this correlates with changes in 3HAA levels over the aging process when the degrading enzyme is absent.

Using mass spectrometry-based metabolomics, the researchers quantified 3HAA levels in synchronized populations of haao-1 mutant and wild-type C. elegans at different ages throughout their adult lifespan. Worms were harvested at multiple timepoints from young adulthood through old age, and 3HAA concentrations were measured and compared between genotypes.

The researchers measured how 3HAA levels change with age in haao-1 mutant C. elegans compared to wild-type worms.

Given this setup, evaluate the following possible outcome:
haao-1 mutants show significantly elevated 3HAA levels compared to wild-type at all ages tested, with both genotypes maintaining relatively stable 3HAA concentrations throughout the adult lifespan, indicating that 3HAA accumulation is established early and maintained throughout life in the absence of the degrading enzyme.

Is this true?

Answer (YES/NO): NO